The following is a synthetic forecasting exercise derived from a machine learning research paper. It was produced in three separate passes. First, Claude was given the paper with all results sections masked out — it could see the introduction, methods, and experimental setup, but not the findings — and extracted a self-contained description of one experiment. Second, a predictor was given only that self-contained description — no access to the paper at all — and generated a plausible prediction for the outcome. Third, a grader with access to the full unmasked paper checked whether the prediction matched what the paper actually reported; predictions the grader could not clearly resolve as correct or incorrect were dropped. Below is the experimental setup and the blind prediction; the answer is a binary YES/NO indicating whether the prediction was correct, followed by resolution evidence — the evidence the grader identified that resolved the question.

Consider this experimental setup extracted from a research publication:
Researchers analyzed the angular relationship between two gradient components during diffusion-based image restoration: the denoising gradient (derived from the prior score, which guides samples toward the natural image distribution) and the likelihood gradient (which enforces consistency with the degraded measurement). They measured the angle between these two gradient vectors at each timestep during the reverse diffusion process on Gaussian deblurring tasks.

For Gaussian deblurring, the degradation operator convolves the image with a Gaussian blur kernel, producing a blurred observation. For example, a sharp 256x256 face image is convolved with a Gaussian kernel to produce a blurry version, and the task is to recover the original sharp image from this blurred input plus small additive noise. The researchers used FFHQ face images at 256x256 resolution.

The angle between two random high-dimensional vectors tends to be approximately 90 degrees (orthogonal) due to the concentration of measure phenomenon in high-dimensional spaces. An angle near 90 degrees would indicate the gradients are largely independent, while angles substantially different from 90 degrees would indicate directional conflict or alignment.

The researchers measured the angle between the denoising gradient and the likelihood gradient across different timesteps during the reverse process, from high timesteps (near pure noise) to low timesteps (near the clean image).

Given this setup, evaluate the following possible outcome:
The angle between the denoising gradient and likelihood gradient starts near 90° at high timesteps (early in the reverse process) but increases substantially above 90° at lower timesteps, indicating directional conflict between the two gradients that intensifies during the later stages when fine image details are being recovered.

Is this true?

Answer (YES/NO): NO